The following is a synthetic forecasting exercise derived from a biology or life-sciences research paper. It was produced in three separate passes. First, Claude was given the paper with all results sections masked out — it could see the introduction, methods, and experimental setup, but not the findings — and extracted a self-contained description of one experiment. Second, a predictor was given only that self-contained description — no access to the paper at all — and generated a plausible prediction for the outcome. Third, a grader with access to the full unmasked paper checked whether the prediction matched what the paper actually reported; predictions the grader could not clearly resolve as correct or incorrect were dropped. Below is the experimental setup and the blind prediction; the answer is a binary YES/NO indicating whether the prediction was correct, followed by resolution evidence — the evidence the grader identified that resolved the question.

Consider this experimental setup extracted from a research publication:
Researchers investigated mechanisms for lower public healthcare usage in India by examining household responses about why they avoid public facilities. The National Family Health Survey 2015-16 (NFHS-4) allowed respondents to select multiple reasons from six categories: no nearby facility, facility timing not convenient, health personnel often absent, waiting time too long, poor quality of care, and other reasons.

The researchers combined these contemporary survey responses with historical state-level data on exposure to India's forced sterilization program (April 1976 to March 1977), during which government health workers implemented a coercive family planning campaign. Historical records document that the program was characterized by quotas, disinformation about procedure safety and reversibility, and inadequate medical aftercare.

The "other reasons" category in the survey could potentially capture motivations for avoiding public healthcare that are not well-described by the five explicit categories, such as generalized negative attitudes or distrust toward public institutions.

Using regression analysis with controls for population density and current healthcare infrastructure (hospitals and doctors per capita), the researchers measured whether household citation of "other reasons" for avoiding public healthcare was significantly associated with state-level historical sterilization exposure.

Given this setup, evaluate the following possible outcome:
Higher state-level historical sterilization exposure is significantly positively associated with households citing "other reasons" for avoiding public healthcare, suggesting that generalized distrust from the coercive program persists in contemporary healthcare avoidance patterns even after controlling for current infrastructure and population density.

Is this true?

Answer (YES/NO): YES